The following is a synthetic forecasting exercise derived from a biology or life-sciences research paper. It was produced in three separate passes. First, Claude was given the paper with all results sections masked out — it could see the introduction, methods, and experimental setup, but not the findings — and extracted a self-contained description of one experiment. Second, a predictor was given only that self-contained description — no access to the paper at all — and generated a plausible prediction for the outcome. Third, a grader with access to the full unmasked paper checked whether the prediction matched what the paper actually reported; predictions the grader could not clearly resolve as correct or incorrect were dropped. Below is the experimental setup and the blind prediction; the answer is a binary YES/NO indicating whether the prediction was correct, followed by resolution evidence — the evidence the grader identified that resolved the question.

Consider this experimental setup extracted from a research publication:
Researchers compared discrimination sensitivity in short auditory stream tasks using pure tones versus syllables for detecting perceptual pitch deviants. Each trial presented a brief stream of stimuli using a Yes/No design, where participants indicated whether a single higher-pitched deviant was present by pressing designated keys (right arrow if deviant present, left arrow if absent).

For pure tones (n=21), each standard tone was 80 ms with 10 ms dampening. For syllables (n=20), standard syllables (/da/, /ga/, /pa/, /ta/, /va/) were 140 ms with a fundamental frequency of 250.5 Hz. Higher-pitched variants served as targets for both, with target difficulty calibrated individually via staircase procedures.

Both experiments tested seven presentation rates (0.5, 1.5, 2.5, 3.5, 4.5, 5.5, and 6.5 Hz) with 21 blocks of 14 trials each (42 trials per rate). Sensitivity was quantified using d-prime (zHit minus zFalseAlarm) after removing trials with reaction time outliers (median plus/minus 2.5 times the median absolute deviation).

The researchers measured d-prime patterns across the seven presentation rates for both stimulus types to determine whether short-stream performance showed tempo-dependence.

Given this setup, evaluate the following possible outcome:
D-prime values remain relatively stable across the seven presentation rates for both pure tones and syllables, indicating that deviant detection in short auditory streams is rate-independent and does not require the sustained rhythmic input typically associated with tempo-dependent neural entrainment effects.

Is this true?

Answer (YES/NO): YES